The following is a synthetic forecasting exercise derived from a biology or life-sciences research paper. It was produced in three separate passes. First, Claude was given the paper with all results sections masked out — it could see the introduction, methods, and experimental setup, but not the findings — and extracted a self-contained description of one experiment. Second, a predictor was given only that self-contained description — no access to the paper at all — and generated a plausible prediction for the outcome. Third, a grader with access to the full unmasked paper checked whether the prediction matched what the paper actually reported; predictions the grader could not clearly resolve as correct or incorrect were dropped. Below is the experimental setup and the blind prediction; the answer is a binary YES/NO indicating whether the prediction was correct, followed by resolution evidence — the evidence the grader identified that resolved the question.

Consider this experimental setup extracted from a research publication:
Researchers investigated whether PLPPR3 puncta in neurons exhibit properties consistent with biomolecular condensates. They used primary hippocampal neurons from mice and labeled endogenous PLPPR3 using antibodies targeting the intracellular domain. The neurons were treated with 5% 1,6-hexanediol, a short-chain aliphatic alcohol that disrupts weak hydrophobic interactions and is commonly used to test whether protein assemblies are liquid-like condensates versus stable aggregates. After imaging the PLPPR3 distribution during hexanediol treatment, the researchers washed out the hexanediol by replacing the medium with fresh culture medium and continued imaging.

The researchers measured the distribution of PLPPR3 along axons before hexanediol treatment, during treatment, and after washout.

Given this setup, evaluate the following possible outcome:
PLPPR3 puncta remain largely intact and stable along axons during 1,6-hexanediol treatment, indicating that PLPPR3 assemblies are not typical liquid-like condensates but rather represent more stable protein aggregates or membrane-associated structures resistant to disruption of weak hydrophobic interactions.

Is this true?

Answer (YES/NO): NO